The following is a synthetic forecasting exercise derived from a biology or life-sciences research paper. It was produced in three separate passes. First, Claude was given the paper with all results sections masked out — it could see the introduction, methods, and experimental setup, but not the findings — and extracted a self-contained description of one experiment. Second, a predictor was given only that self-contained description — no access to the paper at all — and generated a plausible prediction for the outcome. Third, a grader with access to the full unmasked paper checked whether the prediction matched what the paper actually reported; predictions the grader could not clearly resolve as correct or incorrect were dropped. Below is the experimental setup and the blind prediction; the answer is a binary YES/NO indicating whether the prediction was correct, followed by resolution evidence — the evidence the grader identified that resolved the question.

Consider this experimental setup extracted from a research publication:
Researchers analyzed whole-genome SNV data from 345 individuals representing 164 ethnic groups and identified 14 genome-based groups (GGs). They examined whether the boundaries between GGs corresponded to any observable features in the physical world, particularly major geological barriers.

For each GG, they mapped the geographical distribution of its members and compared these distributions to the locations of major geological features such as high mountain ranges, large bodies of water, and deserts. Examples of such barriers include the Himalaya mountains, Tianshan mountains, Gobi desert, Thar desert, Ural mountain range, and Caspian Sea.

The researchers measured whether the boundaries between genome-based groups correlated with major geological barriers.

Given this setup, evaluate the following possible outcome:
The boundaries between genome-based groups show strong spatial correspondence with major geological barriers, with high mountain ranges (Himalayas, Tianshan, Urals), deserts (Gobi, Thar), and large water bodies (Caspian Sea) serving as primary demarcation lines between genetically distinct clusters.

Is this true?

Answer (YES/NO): YES